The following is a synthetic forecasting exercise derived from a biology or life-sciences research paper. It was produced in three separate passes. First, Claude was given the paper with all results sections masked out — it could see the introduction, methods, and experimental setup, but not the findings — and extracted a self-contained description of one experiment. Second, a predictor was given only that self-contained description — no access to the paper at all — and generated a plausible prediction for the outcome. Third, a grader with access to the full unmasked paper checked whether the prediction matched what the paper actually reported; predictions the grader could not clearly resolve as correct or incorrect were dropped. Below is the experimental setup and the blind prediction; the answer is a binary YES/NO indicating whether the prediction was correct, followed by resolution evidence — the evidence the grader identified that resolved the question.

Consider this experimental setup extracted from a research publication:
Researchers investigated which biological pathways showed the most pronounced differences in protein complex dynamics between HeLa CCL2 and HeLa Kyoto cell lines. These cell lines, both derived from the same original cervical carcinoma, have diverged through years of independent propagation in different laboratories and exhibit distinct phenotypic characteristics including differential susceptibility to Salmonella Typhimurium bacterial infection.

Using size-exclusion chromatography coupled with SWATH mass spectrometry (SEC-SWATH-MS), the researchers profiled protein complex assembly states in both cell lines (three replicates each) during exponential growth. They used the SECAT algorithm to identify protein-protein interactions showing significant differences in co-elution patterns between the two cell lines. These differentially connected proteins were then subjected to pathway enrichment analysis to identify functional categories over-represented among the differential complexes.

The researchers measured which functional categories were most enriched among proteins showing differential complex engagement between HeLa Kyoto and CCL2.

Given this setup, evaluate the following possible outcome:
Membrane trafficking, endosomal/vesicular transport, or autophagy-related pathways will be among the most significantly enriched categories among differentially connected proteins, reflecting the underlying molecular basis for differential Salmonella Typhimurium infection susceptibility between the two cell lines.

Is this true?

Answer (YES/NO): YES